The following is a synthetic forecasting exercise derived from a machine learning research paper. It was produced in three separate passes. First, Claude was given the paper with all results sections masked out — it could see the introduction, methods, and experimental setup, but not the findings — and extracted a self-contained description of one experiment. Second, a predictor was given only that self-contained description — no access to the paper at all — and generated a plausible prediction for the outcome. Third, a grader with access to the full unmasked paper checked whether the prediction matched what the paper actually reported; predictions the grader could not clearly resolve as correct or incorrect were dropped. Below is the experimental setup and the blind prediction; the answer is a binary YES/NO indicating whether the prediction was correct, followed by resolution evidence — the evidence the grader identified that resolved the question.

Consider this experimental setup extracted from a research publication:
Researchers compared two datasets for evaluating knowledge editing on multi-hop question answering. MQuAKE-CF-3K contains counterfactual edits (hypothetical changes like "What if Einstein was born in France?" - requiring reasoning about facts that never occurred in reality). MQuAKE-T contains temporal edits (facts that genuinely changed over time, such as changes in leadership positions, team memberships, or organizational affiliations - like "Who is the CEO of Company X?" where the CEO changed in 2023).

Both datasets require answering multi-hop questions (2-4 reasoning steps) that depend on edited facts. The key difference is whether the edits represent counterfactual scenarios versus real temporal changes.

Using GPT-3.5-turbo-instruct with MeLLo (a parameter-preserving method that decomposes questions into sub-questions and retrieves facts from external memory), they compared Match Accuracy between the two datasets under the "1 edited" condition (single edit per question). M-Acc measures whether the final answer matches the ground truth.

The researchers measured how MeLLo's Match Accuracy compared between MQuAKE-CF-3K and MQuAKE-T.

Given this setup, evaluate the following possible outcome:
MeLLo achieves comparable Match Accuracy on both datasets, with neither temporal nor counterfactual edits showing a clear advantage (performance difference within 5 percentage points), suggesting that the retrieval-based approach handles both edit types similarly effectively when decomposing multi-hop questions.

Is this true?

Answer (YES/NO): NO